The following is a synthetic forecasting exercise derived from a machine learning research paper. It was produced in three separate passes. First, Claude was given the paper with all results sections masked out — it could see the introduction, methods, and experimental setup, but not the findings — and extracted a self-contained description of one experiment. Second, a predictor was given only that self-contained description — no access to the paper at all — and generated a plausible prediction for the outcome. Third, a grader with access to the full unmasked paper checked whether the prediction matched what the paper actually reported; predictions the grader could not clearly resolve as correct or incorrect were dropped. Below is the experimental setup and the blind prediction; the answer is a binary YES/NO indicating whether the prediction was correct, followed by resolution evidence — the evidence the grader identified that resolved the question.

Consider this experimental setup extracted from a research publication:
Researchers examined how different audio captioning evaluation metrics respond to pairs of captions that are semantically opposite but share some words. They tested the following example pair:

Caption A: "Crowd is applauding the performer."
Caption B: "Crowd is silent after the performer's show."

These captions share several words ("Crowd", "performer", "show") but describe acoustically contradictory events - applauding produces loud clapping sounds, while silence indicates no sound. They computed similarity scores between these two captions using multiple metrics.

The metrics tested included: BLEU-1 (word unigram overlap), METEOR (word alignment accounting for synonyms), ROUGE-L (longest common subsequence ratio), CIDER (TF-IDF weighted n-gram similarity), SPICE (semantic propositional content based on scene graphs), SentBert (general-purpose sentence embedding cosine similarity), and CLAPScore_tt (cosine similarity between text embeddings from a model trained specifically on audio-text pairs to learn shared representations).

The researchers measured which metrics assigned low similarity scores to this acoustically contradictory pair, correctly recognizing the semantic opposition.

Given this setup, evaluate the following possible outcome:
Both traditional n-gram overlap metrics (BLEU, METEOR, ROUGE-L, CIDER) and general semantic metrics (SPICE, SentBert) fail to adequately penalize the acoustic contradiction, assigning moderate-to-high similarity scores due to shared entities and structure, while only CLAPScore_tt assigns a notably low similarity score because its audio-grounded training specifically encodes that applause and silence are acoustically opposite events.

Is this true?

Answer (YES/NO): NO